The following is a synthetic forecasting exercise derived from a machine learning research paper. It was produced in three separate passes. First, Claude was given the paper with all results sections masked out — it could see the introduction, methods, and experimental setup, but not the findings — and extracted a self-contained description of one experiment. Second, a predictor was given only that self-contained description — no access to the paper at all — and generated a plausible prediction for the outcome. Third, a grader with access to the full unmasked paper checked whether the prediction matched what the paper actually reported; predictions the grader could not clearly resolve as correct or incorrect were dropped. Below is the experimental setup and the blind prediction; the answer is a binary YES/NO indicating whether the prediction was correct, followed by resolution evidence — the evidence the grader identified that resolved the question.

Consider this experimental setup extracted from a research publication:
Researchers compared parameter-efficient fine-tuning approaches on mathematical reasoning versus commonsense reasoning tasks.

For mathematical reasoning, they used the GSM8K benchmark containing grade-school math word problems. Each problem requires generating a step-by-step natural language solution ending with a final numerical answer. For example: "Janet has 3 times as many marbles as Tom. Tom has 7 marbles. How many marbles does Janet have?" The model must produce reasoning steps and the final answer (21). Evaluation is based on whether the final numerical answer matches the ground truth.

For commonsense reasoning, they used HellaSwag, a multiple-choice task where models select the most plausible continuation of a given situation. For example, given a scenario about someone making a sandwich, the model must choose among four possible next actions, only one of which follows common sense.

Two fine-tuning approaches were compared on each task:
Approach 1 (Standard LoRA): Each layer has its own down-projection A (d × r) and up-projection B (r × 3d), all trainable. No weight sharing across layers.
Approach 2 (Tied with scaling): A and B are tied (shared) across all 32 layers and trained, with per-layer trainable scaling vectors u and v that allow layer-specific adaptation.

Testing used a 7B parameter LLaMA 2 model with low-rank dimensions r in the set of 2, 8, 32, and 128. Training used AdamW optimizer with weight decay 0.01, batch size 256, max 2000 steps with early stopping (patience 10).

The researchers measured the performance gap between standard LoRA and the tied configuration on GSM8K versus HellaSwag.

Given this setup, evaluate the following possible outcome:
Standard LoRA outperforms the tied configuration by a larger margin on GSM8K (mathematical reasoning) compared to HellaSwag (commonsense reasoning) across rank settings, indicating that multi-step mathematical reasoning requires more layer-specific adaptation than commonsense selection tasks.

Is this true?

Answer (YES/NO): YES